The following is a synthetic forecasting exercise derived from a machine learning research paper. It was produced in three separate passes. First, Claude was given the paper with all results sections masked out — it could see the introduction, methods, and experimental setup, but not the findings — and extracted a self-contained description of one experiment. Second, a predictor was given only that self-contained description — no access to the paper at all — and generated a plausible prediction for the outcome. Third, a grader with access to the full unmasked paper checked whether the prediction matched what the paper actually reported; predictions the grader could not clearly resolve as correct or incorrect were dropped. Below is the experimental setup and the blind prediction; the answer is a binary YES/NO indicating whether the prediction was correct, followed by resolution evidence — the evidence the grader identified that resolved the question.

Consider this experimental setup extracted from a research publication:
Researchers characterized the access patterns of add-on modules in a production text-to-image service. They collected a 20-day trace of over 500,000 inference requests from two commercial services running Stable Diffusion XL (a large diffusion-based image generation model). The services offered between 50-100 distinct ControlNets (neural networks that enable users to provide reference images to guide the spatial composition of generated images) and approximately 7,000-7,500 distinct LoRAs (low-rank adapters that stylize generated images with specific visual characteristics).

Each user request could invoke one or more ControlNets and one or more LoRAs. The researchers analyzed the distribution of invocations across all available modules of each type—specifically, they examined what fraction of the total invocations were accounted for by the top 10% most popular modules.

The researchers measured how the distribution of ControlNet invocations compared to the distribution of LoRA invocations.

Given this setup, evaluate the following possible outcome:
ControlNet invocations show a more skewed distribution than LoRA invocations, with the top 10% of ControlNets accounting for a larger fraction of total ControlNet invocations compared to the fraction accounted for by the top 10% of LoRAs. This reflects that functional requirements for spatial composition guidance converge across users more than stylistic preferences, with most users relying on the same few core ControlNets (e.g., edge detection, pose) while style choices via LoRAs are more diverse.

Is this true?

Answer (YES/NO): YES